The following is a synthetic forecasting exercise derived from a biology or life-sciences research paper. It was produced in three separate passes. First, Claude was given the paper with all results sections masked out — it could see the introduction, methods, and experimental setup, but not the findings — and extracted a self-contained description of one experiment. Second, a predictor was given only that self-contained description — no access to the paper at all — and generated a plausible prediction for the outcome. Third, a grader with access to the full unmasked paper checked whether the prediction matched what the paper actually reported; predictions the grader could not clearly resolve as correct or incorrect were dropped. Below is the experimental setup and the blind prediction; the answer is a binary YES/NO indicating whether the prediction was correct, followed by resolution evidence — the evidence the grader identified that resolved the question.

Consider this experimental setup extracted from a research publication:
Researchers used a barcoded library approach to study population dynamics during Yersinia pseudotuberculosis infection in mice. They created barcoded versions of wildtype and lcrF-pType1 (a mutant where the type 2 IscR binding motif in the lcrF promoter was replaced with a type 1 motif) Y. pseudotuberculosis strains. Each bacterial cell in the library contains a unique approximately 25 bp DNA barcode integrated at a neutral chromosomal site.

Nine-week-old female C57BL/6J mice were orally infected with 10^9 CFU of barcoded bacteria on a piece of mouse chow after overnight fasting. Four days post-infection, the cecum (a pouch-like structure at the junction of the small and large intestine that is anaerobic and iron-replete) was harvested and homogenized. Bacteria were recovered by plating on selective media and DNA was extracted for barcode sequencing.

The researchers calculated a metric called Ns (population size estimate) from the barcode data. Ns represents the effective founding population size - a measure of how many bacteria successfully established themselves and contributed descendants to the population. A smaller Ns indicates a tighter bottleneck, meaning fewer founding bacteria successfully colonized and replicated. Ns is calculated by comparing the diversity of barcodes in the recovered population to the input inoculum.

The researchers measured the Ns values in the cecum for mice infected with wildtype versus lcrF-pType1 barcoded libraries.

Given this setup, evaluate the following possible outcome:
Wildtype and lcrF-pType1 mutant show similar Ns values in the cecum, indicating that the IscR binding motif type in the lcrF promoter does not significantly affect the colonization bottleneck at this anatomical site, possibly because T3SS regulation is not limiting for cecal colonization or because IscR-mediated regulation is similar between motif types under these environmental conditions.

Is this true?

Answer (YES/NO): NO